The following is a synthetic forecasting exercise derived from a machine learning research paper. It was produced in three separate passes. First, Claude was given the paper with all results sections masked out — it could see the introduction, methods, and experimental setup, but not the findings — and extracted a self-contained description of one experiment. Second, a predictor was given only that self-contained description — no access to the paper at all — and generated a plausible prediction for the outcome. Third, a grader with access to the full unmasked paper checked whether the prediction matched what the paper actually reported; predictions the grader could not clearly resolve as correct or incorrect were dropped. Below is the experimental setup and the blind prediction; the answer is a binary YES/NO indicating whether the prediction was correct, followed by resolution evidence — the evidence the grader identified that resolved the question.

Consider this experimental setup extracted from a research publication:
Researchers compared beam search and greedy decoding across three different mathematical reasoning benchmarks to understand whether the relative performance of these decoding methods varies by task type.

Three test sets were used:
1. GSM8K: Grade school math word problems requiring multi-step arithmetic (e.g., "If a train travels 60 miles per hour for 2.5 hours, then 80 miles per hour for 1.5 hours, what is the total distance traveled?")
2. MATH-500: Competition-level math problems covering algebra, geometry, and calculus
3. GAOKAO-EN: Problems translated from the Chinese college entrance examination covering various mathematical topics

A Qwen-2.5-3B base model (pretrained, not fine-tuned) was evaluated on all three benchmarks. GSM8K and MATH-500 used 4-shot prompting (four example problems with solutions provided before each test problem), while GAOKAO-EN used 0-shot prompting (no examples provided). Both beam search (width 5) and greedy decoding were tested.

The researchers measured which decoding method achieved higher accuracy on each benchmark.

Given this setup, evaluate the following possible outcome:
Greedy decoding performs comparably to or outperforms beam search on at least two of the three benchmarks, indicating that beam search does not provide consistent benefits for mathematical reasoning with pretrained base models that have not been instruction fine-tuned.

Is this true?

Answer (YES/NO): YES